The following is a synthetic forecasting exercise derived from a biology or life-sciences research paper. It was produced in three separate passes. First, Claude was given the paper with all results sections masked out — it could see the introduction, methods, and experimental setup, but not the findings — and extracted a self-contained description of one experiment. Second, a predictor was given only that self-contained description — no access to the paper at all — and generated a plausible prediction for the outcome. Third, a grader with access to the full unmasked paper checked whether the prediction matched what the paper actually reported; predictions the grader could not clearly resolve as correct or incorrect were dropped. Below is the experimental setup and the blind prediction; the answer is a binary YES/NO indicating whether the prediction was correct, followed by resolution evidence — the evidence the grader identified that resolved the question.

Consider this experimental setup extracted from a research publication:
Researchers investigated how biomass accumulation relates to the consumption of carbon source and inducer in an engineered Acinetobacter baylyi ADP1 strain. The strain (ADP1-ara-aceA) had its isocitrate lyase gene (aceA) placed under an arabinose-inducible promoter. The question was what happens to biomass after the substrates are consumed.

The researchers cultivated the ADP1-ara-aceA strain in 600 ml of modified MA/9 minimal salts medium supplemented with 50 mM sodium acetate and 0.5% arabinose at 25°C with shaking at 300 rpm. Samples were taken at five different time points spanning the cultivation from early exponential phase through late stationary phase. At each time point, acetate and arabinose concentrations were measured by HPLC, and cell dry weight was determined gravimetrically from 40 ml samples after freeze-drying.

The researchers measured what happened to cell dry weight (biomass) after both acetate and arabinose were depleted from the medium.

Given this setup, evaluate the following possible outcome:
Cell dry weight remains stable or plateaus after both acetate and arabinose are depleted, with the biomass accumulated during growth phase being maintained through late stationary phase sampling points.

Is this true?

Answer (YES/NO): NO